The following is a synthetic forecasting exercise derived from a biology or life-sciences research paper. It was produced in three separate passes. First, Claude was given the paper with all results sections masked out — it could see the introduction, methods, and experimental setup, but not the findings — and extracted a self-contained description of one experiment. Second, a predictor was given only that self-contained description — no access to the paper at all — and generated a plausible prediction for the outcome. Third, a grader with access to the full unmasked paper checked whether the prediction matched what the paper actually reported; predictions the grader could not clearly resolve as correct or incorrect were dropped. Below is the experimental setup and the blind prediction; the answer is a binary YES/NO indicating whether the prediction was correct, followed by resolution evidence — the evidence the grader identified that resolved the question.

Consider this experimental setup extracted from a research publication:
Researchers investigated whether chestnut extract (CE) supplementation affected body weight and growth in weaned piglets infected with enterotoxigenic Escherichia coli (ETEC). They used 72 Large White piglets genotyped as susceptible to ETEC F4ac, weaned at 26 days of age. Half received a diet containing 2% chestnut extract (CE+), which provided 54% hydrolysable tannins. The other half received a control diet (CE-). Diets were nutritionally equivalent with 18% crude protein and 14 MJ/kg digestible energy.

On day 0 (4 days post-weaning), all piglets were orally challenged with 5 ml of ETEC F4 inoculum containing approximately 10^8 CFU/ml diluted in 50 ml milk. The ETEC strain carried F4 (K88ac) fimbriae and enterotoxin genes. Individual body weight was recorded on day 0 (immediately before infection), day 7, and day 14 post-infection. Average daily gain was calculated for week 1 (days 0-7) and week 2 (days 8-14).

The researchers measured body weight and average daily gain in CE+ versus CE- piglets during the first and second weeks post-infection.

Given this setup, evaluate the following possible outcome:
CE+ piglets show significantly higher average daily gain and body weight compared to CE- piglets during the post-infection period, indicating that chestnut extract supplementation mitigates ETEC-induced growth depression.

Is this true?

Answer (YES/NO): YES